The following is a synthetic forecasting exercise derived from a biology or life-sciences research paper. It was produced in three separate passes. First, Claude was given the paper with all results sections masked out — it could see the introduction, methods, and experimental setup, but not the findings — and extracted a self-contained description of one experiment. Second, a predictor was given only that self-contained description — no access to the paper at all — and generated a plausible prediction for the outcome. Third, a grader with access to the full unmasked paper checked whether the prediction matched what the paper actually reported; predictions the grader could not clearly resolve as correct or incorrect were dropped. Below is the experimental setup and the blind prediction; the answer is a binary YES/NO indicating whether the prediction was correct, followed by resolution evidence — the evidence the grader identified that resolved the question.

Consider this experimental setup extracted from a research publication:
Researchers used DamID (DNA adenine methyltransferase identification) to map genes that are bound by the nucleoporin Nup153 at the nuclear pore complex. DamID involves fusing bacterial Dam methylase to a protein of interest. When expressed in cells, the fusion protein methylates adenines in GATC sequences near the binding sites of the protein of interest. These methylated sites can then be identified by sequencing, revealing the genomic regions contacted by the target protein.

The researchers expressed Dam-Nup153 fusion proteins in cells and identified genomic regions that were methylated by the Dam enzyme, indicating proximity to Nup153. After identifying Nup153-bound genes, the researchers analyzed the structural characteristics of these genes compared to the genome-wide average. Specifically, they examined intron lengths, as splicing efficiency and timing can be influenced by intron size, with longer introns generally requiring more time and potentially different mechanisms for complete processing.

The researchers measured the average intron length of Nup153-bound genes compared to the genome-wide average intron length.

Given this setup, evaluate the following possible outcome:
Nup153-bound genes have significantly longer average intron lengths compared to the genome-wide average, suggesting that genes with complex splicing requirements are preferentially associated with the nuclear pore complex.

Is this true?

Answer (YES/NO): YES